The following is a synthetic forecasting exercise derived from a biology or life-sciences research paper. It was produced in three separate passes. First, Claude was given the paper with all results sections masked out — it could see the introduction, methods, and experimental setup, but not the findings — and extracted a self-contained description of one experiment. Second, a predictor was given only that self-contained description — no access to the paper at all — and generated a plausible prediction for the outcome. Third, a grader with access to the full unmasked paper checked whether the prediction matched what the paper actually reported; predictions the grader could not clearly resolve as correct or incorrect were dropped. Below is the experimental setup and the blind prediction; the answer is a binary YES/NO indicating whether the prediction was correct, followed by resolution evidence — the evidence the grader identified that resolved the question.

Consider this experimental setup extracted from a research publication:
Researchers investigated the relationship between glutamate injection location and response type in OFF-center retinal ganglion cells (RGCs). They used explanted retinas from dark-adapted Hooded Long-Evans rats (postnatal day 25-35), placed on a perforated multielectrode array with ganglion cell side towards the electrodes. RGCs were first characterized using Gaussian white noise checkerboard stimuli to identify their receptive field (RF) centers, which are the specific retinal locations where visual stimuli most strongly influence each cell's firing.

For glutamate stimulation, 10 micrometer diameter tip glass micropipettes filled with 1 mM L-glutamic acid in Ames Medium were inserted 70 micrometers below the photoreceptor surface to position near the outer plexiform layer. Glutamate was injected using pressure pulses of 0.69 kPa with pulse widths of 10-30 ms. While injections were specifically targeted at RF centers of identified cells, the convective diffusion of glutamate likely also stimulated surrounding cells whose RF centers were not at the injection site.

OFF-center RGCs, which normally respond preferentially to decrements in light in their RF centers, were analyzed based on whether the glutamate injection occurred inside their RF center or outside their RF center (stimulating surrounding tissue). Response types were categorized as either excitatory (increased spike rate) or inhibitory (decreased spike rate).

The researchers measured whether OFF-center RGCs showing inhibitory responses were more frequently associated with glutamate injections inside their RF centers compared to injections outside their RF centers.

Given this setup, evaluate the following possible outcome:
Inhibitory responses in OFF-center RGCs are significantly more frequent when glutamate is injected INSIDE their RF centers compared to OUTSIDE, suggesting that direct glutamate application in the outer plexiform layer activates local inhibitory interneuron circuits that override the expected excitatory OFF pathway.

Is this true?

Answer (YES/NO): YES